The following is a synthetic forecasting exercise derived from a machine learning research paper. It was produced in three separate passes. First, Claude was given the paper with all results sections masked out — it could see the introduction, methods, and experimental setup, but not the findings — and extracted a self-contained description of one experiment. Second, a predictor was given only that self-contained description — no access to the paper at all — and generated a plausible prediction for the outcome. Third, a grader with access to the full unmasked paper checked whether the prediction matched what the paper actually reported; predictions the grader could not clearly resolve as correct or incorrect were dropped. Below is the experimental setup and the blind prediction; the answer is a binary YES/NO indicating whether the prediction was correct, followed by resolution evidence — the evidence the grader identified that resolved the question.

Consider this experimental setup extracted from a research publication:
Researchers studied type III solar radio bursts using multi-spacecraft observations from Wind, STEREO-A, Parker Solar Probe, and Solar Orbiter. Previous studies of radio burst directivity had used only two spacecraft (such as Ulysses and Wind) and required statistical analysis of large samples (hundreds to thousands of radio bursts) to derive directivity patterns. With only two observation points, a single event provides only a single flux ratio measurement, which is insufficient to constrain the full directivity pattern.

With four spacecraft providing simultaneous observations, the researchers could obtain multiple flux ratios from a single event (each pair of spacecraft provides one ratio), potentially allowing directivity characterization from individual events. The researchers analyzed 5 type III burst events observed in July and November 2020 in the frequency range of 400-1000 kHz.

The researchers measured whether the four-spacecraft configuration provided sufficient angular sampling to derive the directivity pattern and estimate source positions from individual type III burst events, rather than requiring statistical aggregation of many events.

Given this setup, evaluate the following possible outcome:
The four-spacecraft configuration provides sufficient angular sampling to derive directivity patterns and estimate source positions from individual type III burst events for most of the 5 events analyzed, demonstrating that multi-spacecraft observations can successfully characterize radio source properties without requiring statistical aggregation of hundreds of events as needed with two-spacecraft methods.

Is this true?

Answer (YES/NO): YES